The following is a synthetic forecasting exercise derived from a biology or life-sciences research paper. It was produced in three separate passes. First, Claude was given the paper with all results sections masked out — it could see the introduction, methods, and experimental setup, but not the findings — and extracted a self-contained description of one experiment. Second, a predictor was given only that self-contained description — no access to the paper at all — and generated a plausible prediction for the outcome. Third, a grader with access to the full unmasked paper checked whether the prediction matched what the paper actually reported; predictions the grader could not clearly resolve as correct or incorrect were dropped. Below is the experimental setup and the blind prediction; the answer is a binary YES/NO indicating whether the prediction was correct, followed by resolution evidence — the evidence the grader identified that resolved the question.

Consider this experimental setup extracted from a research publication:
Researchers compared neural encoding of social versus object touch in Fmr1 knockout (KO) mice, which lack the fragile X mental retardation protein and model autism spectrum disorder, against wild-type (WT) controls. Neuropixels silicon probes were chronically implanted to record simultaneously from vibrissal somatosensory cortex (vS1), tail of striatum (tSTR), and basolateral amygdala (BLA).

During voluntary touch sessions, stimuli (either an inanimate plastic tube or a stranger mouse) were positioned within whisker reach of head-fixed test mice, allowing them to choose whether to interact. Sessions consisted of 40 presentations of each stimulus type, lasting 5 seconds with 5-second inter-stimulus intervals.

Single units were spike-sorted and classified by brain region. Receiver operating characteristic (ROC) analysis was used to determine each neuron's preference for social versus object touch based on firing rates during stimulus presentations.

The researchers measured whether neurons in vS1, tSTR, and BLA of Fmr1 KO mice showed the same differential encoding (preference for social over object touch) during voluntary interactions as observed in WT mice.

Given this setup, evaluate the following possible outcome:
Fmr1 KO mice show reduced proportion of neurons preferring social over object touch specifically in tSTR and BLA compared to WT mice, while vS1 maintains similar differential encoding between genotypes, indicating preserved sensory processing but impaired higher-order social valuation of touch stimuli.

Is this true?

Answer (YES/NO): NO